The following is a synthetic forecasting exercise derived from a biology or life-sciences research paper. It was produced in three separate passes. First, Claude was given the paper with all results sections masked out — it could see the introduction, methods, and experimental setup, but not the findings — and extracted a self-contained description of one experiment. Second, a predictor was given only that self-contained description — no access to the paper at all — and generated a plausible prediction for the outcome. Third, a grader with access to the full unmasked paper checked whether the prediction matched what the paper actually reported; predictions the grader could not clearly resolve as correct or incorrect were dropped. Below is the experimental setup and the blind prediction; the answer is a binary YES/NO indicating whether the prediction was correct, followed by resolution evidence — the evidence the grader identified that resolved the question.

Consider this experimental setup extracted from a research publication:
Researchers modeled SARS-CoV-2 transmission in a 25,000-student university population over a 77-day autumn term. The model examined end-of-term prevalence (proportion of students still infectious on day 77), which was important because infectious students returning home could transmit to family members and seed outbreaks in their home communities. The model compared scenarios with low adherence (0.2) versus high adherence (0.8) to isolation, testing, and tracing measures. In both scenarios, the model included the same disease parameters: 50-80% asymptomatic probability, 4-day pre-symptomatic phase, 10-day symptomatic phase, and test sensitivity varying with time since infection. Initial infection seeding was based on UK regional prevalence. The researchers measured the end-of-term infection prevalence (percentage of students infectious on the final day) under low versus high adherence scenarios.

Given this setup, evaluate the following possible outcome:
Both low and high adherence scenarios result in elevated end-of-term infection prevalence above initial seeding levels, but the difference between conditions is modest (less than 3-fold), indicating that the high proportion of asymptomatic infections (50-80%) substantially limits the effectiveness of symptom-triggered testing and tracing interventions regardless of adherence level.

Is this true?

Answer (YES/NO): NO